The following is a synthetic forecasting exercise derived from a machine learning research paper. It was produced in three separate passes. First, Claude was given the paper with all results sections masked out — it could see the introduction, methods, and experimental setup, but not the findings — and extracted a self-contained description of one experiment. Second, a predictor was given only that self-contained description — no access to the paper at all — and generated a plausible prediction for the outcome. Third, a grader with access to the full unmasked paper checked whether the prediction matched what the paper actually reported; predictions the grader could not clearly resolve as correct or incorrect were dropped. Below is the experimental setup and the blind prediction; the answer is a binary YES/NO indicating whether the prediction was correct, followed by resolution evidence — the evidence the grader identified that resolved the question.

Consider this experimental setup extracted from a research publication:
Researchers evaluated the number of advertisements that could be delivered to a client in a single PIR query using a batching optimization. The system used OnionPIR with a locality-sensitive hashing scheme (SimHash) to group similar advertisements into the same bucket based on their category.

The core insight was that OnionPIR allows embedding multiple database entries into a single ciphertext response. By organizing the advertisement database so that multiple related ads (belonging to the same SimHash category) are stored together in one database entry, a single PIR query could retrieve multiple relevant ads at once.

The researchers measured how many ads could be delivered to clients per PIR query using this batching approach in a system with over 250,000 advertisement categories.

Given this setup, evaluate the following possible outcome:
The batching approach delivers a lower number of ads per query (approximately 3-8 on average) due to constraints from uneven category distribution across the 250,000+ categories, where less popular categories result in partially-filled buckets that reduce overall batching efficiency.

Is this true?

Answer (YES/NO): NO